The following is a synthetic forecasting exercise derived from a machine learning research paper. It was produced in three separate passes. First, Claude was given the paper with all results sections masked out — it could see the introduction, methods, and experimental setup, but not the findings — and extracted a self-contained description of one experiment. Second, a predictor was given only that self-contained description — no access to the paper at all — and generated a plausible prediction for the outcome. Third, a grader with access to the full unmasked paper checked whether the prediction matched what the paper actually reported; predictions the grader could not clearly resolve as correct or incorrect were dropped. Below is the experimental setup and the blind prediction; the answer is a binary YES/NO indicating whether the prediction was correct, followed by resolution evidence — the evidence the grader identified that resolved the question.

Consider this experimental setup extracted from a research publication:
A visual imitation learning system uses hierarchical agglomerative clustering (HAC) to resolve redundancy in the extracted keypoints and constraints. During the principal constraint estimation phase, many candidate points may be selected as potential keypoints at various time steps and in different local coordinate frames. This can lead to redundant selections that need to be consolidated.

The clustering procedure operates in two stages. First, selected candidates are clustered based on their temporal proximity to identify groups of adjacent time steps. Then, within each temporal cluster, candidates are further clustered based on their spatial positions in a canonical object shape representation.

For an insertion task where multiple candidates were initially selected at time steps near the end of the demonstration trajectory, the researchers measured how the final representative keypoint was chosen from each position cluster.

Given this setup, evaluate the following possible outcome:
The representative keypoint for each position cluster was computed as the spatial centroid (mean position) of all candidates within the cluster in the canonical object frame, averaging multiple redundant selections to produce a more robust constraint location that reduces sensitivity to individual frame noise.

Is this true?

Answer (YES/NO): NO